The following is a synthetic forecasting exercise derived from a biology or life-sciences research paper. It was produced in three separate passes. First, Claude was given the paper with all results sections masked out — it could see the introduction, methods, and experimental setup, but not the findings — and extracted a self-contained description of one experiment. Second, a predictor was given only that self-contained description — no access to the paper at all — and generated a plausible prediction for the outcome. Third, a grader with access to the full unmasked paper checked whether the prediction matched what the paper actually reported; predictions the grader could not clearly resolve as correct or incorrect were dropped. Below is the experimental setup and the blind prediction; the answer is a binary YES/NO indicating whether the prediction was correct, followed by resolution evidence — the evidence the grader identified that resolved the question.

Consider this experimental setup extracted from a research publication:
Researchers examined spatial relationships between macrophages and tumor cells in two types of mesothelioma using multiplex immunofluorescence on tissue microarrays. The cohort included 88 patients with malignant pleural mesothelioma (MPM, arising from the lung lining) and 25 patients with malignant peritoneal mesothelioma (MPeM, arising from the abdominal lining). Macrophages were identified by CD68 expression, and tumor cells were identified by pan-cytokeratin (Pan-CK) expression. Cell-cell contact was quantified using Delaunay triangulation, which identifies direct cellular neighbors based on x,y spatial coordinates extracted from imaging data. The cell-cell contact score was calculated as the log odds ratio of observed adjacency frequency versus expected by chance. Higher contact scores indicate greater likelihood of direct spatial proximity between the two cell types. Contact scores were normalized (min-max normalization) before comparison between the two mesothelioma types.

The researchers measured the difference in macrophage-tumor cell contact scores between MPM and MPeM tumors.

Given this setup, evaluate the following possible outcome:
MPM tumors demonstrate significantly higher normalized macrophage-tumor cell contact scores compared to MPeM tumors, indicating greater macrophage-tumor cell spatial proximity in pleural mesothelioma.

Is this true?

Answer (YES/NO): YES